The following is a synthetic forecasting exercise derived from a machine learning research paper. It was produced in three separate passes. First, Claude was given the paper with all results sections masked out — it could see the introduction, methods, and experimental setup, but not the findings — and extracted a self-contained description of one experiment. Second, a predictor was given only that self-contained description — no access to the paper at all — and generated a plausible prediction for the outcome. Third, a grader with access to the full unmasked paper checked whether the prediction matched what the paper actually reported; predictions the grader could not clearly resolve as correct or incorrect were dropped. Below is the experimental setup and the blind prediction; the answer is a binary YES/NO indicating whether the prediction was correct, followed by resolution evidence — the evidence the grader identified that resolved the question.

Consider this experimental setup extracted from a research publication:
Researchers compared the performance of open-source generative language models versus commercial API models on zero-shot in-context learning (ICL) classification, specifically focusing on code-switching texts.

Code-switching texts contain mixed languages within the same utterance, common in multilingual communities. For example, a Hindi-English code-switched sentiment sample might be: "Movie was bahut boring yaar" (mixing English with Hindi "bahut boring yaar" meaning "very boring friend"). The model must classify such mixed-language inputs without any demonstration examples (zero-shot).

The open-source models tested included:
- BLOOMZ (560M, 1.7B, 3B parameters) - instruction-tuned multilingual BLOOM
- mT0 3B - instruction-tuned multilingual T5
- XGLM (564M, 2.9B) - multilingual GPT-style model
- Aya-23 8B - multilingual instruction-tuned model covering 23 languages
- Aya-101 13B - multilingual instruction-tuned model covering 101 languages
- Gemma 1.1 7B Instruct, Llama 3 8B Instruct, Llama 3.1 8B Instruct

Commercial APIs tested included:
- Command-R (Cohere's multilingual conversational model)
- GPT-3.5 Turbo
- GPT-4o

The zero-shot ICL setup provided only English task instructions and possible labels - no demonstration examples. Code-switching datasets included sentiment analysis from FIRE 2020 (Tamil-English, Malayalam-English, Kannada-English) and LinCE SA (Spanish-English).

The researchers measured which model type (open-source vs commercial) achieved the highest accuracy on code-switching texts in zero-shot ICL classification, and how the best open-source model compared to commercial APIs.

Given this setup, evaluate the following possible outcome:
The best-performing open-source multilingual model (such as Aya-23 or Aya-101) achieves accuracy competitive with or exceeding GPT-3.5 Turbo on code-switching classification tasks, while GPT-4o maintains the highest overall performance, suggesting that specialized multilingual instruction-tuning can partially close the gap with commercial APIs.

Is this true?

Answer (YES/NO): YES